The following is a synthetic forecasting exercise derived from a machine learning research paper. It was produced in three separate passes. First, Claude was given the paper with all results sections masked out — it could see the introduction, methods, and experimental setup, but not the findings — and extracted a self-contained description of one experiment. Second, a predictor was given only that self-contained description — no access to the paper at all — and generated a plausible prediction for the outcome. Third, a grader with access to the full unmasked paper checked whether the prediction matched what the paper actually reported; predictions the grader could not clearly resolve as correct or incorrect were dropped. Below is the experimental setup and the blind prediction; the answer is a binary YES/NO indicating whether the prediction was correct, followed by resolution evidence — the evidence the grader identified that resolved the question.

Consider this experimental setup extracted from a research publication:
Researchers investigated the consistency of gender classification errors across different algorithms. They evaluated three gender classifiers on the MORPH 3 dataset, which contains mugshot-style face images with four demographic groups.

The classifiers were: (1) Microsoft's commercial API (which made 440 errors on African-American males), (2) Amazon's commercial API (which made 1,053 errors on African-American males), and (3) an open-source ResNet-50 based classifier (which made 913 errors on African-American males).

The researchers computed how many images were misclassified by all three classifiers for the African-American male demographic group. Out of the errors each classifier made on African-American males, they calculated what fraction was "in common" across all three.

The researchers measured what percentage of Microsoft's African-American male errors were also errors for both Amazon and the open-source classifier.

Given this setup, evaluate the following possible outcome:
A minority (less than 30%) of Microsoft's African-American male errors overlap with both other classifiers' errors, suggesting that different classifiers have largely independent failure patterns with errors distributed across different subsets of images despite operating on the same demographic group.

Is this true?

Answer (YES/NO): NO